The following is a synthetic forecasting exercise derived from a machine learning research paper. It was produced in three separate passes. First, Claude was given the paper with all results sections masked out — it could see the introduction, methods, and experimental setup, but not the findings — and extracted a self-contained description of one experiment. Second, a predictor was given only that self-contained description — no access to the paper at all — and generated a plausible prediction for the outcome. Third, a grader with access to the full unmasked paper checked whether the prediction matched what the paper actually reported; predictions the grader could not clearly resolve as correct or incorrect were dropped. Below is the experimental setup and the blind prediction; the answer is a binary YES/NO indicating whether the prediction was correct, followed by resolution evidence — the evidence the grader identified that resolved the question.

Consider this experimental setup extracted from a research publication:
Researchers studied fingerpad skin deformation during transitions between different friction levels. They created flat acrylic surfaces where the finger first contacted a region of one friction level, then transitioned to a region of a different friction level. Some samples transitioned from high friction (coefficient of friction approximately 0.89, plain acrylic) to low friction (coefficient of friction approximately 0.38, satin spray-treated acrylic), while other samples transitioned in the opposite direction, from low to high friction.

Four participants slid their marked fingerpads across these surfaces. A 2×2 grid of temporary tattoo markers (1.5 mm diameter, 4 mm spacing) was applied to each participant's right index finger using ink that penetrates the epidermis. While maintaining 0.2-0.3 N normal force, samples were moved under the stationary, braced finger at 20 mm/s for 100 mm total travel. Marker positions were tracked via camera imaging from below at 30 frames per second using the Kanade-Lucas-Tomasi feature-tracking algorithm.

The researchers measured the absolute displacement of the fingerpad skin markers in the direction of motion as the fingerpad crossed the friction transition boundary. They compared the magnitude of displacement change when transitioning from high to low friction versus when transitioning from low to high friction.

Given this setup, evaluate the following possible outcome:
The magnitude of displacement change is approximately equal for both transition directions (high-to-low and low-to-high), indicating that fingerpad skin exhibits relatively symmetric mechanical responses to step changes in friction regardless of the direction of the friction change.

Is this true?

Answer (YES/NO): NO